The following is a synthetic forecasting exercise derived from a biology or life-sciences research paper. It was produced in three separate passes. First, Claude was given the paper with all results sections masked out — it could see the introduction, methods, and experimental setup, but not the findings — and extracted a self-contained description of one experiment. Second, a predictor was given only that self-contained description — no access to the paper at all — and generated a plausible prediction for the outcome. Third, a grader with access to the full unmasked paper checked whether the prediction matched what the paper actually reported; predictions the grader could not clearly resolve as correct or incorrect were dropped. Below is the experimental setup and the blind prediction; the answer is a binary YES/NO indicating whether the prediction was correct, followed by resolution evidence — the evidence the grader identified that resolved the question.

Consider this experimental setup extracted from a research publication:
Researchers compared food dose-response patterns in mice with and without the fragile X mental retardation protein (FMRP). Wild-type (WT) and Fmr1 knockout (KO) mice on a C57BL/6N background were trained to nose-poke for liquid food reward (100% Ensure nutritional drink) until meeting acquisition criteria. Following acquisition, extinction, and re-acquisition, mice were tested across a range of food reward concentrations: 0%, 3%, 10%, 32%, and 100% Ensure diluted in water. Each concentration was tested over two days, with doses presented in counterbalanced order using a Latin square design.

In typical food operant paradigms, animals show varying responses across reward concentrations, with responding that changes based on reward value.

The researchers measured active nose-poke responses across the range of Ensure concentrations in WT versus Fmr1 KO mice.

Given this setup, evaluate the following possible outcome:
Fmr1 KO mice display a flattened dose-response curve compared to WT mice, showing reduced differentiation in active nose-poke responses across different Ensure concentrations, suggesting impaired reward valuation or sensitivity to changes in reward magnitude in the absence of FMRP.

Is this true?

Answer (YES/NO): NO